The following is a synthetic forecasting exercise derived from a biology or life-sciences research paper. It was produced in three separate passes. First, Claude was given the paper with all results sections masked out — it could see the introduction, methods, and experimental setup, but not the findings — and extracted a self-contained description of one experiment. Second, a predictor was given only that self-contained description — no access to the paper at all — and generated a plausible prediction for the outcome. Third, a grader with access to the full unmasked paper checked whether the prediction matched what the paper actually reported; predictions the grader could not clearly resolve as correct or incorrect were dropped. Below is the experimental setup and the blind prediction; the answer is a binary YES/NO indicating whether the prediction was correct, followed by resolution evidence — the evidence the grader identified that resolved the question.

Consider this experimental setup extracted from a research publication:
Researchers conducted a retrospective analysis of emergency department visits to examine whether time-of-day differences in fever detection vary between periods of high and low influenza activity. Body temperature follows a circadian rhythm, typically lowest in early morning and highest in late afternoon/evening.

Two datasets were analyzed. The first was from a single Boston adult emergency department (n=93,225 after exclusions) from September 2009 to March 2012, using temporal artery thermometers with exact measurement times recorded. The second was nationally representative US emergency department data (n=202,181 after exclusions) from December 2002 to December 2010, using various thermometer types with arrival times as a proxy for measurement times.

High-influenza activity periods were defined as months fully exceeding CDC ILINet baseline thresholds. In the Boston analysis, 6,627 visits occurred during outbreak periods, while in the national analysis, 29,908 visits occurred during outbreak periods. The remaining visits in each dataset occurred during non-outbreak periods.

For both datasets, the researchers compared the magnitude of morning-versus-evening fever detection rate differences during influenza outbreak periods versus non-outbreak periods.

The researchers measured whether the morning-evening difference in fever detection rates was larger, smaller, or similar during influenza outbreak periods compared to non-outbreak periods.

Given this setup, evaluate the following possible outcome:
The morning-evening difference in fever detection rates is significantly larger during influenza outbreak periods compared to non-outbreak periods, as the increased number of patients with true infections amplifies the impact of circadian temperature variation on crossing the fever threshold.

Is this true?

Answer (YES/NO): YES